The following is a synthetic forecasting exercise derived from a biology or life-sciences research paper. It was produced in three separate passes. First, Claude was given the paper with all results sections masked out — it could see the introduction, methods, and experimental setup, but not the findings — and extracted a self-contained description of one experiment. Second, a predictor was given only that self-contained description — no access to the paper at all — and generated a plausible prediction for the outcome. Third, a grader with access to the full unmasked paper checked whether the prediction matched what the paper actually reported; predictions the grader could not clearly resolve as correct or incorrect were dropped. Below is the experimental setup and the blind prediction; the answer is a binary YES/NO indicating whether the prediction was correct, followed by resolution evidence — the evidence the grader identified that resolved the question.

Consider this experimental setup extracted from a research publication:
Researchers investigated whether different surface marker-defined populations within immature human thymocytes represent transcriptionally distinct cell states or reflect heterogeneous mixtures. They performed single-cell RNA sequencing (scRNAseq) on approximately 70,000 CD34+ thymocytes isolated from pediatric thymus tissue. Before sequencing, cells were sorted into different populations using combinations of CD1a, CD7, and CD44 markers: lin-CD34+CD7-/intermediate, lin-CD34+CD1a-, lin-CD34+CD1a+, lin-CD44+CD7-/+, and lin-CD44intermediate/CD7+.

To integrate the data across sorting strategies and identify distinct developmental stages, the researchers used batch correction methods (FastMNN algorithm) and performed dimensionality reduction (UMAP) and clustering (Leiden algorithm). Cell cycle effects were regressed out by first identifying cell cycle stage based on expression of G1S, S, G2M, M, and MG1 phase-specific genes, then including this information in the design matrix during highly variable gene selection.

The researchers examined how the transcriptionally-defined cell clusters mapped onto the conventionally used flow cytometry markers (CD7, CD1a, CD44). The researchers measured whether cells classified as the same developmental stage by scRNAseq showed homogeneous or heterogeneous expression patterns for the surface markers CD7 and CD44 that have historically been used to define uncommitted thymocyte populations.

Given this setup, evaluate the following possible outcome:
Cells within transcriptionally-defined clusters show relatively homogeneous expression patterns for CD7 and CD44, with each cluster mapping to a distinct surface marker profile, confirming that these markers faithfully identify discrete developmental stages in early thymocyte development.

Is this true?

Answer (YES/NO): NO